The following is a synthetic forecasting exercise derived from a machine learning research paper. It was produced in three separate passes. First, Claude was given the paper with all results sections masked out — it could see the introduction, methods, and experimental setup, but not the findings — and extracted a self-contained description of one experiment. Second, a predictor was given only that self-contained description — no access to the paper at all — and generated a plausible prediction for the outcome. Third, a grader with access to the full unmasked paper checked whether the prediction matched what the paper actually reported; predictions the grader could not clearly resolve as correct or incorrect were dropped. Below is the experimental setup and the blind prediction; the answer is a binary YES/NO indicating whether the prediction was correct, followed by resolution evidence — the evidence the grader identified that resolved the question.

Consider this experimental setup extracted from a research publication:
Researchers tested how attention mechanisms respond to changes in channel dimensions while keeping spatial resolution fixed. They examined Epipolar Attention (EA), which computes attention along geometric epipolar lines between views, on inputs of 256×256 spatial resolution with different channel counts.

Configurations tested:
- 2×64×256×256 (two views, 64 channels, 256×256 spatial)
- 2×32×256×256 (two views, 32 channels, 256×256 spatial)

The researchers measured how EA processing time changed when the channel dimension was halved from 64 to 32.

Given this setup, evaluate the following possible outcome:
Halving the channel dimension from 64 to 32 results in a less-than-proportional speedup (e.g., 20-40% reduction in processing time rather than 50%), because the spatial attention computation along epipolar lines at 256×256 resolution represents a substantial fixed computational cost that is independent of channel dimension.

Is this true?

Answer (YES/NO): NO